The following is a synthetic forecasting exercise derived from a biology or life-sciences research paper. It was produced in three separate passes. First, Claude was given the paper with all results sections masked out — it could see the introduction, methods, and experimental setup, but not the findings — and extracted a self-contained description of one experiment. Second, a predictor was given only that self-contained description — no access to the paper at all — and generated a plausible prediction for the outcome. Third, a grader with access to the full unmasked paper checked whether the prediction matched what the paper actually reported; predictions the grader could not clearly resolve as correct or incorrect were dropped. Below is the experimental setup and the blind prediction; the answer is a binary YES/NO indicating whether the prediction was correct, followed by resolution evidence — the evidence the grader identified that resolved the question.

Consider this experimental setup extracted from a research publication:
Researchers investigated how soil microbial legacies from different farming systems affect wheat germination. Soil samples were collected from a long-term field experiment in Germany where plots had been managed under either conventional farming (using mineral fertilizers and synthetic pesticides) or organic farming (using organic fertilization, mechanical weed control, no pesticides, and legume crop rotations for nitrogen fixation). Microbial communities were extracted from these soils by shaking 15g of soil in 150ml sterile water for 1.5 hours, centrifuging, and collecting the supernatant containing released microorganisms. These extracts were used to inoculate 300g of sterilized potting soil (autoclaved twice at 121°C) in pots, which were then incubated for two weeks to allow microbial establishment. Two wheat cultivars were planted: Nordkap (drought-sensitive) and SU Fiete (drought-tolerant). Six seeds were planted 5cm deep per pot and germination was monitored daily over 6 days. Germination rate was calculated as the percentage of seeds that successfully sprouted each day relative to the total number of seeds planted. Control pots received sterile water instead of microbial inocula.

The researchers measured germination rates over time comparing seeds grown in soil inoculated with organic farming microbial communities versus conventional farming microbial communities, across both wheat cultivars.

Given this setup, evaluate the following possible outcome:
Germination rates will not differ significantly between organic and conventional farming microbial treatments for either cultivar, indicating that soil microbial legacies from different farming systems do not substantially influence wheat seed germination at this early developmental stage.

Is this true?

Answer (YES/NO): NO